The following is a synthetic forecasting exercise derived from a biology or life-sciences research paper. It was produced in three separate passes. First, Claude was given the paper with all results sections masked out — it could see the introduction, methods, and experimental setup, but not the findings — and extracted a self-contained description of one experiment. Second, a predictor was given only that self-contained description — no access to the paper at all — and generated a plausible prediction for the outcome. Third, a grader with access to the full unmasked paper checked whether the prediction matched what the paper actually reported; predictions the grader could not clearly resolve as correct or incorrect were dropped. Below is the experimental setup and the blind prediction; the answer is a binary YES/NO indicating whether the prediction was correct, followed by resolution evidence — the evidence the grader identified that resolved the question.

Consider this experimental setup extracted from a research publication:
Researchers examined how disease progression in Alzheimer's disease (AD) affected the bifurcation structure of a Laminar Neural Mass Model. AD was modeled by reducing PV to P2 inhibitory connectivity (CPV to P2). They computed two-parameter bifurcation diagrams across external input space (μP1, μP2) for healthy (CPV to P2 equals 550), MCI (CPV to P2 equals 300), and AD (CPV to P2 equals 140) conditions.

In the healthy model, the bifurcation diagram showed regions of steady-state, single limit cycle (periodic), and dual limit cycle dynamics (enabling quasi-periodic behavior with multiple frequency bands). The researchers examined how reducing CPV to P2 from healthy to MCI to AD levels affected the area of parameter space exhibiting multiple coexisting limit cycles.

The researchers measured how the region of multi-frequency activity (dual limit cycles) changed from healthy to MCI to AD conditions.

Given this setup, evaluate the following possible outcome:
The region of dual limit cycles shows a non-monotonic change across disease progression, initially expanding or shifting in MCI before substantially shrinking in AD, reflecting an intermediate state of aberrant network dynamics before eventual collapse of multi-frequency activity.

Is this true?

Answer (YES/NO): YES